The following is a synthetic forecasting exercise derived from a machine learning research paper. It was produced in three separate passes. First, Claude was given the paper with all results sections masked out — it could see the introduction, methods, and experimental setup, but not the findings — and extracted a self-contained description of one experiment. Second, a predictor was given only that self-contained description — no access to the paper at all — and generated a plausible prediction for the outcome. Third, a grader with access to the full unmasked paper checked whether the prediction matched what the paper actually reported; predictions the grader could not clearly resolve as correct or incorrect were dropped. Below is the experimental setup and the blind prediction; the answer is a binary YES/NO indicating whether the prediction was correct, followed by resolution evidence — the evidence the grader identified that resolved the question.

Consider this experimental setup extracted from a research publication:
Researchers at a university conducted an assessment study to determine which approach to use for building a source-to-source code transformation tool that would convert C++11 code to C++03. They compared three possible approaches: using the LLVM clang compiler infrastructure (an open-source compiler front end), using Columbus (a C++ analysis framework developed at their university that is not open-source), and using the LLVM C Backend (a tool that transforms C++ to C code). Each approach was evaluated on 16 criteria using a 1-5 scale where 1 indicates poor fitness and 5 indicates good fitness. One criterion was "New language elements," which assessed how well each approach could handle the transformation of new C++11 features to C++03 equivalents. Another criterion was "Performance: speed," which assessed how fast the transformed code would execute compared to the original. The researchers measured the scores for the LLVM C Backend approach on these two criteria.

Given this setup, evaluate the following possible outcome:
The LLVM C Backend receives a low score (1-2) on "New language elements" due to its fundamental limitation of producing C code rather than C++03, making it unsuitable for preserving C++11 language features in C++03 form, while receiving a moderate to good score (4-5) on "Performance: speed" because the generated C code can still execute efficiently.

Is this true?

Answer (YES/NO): NO